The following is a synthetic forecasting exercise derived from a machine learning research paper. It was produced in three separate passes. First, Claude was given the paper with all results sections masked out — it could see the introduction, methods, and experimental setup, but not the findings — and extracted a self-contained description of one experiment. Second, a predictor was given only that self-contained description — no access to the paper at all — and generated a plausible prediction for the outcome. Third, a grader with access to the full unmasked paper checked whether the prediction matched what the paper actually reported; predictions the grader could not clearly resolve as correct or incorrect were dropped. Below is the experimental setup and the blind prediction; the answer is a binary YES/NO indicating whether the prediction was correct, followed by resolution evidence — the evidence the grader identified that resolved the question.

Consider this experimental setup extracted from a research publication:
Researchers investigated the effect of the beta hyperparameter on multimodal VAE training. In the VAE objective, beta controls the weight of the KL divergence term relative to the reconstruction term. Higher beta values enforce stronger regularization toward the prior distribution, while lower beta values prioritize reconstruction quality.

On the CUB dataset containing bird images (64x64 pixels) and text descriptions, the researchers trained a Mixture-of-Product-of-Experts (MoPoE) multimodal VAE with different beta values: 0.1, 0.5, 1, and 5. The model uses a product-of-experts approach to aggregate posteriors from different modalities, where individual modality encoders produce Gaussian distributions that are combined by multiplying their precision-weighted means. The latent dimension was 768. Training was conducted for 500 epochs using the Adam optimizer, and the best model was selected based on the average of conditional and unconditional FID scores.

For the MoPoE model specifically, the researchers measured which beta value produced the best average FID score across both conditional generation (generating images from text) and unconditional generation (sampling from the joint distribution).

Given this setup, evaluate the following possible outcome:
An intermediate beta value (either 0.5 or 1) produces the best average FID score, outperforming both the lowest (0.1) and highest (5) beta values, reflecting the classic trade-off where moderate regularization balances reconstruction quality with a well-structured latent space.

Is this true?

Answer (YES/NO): NO